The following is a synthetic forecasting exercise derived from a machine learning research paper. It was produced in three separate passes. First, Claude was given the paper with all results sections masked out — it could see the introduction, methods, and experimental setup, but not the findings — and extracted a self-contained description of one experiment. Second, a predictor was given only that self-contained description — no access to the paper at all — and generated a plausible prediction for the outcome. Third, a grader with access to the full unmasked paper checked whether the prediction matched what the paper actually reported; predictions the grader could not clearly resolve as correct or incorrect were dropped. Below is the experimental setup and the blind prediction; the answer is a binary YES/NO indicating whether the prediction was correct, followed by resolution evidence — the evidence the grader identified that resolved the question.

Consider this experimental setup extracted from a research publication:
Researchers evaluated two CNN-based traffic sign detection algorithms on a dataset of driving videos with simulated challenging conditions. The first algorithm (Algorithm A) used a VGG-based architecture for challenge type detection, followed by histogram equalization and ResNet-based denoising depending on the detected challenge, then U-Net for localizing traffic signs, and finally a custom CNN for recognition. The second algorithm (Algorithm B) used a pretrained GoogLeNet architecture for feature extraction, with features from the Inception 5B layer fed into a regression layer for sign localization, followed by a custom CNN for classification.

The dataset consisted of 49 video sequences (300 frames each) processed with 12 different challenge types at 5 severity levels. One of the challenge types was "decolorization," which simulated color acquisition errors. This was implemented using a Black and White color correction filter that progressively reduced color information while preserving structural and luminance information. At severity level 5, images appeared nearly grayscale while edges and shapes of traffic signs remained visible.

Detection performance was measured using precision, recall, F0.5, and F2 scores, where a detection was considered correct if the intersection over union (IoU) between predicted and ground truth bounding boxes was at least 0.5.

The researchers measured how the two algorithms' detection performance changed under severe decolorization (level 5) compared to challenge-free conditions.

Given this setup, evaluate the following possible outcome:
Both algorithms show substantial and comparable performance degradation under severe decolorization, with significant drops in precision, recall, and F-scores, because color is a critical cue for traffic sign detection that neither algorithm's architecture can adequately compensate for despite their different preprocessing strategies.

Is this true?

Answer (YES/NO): NO